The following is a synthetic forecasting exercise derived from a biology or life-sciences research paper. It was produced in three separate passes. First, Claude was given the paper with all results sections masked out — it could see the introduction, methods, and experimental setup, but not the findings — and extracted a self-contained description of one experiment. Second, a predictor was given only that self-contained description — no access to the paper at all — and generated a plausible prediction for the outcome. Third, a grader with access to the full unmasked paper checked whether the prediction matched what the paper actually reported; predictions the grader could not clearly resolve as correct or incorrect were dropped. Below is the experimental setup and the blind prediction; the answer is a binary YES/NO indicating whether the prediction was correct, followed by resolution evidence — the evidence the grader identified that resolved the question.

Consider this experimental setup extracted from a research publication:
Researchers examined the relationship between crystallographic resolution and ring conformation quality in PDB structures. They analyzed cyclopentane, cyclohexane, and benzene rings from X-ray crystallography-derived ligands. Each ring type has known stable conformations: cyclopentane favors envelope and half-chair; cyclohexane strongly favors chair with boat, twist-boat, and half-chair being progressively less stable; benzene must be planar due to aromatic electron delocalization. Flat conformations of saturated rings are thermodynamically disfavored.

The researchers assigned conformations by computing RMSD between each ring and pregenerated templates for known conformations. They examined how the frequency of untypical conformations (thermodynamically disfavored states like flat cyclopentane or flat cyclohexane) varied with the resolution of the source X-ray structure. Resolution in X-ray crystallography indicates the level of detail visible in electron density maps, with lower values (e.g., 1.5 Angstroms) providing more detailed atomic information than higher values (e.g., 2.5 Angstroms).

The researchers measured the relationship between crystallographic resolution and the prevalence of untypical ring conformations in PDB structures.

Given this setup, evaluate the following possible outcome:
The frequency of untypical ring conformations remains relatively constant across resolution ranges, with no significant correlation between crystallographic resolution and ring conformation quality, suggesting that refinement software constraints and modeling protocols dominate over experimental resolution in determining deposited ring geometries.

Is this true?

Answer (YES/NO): NO